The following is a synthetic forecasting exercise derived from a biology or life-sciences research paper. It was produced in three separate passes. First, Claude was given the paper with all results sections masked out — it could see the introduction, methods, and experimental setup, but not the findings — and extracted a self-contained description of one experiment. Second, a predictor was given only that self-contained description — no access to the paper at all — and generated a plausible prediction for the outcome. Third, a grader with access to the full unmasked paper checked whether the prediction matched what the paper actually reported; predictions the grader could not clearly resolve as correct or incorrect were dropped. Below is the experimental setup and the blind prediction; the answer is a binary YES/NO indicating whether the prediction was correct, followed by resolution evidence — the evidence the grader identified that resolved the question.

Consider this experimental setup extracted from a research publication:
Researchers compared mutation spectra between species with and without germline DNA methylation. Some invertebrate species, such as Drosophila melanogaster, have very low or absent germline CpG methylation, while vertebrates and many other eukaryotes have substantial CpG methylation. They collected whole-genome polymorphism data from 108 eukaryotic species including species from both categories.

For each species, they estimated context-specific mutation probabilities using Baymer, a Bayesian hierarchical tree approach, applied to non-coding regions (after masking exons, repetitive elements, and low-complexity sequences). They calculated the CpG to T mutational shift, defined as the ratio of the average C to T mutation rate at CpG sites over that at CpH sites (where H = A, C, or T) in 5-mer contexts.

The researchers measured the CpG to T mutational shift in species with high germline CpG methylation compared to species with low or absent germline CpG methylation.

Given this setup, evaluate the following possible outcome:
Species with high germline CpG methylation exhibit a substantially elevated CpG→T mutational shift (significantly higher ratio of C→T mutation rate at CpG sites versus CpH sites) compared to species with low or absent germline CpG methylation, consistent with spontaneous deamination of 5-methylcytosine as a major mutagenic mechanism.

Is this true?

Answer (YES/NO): YES